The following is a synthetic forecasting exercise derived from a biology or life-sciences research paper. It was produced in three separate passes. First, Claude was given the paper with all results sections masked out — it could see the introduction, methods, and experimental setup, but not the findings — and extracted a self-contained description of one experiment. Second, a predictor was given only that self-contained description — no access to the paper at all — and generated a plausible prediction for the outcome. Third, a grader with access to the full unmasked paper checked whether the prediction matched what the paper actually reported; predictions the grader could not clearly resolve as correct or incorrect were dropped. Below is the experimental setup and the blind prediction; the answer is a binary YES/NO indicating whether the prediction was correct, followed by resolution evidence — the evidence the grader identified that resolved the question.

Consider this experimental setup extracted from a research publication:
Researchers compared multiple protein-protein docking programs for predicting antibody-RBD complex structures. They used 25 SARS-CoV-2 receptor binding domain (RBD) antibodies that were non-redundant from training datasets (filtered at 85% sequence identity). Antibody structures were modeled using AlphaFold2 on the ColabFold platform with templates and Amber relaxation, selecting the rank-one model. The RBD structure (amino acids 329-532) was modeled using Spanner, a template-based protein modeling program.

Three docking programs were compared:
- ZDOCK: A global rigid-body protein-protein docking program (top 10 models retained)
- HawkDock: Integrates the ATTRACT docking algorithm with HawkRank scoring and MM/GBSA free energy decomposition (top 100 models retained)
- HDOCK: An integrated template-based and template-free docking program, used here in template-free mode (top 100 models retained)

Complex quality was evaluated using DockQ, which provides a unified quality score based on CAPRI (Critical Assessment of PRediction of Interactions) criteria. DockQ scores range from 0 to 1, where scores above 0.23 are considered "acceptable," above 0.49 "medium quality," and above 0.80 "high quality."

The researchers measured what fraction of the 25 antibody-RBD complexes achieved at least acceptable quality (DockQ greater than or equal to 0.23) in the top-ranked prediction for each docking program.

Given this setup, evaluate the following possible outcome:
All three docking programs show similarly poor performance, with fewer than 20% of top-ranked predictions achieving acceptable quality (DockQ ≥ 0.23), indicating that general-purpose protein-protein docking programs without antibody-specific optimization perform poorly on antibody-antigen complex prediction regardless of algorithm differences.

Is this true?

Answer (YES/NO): YES